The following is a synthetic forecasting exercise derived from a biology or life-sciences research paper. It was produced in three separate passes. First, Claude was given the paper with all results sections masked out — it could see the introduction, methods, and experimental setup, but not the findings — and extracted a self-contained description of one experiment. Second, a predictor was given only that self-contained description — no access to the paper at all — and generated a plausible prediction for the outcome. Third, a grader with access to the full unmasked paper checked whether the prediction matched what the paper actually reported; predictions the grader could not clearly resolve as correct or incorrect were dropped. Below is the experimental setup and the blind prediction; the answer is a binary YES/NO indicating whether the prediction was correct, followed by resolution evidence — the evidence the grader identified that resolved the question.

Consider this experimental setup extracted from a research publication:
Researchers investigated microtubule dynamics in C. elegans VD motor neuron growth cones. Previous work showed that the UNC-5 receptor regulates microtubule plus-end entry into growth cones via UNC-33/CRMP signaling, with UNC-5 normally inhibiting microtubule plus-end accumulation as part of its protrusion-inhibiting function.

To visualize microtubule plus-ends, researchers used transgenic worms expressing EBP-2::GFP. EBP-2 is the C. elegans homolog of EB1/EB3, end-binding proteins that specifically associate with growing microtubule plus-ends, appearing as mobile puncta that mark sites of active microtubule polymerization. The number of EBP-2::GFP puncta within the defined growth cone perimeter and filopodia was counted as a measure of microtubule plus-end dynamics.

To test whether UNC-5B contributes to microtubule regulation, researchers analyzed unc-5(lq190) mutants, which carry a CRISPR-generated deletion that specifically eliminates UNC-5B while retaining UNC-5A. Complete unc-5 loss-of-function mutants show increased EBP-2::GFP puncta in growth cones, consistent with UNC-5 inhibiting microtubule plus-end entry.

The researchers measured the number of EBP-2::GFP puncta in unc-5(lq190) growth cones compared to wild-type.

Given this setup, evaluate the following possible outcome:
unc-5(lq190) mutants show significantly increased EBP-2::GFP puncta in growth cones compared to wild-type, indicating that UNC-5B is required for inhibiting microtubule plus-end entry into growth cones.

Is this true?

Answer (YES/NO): NO